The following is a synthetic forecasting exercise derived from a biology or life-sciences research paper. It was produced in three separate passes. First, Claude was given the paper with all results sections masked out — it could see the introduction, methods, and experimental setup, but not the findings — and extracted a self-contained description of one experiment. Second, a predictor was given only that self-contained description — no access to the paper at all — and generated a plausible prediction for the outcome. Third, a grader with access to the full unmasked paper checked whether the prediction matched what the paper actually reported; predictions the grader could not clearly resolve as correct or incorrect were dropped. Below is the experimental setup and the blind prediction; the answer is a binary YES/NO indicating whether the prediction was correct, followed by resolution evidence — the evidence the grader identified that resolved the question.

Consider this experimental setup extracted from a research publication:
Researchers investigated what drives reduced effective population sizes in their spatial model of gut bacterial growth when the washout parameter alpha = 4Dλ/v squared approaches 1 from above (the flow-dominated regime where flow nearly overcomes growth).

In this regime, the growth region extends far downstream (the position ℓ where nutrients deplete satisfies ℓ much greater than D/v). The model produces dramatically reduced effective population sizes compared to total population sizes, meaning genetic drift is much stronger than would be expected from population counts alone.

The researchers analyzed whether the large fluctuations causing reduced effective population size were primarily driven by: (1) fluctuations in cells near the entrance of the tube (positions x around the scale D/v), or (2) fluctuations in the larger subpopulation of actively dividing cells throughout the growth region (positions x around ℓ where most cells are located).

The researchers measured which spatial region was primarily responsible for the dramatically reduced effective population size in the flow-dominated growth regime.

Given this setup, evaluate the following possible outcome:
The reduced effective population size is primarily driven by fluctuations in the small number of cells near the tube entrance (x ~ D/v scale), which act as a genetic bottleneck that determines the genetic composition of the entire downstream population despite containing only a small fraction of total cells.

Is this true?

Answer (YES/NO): YES